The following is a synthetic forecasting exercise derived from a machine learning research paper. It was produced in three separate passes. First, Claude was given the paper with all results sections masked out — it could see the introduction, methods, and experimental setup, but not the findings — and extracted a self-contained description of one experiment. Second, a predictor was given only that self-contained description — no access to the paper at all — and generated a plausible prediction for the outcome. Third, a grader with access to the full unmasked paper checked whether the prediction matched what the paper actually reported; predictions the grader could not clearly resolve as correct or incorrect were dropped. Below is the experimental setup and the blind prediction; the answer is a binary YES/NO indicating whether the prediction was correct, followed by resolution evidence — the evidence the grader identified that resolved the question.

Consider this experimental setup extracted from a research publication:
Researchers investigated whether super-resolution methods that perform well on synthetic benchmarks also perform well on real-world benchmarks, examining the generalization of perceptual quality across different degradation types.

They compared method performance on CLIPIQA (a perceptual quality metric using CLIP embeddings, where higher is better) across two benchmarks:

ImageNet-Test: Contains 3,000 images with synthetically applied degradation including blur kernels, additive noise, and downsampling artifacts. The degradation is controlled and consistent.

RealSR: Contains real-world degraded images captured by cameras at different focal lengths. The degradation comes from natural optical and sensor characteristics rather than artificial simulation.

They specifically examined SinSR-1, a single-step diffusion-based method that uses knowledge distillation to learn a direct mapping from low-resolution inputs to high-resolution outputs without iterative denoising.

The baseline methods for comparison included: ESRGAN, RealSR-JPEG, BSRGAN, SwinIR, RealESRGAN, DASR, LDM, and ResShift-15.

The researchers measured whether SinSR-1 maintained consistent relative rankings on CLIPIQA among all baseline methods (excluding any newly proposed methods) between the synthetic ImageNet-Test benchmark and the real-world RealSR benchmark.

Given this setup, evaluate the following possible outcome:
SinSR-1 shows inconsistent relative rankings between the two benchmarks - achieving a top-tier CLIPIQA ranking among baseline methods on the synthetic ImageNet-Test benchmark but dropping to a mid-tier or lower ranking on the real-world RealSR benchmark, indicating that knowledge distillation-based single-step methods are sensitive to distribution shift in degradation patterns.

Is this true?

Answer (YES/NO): NO